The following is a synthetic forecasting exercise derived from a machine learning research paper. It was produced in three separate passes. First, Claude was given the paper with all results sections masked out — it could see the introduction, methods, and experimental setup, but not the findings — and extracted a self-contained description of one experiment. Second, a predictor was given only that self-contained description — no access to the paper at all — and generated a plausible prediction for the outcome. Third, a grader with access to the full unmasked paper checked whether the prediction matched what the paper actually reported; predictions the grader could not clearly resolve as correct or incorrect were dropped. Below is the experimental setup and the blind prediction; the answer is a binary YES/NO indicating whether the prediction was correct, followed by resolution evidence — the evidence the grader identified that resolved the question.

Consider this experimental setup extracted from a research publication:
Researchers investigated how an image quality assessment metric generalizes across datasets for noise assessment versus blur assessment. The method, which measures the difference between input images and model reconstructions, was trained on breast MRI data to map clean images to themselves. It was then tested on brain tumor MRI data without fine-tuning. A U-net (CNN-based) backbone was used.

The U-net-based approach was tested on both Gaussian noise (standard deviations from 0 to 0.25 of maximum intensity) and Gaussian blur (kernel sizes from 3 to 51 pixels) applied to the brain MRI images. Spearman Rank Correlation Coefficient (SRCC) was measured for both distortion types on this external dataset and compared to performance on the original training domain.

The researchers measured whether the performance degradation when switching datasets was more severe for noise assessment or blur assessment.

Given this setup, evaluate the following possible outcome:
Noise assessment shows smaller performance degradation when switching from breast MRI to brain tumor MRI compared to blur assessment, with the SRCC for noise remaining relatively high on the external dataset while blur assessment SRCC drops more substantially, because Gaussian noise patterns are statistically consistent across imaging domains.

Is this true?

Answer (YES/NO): YES